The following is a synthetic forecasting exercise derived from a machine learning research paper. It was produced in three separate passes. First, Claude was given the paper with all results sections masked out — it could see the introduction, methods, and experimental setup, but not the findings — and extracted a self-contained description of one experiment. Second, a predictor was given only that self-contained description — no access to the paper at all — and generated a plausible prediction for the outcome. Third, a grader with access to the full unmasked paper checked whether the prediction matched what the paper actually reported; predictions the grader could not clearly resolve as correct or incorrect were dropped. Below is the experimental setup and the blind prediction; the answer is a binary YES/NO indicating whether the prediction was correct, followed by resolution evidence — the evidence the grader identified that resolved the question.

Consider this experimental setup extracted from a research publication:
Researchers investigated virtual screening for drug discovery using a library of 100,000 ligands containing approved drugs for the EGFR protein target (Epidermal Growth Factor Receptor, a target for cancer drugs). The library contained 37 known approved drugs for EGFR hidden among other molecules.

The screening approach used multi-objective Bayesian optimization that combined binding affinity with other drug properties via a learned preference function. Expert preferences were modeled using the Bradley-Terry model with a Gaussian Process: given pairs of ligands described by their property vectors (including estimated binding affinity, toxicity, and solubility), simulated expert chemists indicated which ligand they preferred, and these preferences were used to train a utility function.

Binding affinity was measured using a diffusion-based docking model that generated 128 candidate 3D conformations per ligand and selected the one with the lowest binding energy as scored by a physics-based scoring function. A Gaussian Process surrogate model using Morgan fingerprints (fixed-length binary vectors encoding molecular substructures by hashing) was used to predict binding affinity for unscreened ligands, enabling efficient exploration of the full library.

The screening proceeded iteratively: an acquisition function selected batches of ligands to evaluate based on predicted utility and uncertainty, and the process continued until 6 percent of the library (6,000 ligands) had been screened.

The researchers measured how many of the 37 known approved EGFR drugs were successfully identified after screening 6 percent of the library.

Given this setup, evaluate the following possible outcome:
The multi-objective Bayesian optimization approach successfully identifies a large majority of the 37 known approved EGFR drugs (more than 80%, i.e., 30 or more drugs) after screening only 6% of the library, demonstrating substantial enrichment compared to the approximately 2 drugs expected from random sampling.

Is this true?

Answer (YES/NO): NO